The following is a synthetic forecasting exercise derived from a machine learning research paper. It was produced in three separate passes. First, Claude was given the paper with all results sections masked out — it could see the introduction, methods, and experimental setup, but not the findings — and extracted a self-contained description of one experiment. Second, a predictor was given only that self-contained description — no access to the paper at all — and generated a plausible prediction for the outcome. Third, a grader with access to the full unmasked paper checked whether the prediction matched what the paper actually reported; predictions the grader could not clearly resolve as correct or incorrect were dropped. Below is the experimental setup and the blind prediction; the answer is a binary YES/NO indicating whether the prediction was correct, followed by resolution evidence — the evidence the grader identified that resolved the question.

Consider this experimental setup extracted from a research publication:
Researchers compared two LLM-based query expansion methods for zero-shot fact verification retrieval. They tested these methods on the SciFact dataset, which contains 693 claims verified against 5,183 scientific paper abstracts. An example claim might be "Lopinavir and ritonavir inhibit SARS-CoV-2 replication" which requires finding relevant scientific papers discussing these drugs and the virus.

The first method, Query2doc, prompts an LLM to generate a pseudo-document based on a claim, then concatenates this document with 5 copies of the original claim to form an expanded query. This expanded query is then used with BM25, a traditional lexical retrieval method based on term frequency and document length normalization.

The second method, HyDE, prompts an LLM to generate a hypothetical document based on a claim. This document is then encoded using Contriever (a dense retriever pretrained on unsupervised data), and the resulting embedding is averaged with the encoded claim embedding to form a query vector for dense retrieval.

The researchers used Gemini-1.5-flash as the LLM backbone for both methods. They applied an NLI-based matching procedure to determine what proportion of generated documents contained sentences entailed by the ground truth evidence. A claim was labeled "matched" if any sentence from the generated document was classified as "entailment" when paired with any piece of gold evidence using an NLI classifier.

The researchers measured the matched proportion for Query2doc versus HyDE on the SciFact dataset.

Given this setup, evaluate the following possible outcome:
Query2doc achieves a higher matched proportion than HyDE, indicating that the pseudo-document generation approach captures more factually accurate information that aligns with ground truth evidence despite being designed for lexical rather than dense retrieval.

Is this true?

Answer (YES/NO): YES